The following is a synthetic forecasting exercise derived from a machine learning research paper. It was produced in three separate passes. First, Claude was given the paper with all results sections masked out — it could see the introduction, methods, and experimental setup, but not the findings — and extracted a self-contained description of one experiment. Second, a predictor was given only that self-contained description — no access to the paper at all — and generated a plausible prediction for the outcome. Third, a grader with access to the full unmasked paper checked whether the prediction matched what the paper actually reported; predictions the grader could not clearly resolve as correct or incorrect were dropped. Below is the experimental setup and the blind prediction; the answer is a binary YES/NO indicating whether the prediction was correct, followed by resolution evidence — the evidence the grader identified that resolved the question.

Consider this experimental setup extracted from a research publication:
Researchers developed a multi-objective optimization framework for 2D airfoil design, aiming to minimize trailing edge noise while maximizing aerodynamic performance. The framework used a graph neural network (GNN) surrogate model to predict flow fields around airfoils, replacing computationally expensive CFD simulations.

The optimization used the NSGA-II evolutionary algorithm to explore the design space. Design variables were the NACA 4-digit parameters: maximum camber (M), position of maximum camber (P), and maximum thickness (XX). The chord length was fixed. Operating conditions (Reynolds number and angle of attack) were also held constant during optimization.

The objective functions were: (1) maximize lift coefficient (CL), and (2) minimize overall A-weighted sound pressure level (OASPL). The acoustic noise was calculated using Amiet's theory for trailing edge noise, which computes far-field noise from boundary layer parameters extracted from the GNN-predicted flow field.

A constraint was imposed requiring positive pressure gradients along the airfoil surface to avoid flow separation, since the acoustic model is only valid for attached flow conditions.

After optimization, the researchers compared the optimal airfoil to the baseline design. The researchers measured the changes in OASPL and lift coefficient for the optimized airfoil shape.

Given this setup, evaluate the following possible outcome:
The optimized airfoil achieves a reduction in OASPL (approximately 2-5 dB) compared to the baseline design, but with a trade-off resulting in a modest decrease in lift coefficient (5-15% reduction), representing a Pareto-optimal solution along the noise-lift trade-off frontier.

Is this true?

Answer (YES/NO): NO